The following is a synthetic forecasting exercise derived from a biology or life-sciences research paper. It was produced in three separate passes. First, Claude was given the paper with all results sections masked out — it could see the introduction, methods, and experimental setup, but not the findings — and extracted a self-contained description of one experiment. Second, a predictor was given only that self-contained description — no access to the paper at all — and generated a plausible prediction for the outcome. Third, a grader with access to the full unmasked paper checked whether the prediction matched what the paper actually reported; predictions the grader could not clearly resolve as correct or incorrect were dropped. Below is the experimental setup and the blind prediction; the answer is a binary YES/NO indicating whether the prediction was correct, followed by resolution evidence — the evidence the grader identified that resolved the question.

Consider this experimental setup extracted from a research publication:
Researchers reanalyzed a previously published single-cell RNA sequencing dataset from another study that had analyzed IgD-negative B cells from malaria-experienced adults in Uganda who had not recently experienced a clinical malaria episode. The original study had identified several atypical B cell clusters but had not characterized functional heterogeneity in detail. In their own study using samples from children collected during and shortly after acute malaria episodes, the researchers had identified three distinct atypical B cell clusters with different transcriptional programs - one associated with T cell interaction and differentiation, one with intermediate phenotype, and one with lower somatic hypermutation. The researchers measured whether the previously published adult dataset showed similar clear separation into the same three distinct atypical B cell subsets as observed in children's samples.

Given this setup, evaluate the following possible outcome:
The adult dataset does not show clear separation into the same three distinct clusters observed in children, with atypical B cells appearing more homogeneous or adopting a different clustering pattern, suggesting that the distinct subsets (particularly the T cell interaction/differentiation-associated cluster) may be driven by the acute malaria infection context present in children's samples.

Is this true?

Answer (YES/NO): YES